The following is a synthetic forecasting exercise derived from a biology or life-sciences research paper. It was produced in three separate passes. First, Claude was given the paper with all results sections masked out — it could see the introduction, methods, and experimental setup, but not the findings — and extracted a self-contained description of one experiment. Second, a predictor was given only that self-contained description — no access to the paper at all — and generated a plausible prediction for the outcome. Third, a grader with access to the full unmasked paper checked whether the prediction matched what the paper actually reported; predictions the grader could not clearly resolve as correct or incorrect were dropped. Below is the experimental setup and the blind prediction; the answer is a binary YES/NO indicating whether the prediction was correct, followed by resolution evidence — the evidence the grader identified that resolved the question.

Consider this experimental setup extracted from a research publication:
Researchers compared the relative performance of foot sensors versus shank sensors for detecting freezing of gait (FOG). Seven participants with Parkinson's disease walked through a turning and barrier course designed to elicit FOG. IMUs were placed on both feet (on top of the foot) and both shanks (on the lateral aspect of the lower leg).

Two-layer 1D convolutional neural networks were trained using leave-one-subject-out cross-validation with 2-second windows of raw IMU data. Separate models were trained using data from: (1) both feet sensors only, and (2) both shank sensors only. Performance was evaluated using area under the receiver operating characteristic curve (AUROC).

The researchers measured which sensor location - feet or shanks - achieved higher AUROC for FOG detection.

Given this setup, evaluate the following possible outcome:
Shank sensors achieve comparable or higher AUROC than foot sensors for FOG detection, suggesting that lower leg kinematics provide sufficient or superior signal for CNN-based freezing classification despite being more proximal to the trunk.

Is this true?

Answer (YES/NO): YES